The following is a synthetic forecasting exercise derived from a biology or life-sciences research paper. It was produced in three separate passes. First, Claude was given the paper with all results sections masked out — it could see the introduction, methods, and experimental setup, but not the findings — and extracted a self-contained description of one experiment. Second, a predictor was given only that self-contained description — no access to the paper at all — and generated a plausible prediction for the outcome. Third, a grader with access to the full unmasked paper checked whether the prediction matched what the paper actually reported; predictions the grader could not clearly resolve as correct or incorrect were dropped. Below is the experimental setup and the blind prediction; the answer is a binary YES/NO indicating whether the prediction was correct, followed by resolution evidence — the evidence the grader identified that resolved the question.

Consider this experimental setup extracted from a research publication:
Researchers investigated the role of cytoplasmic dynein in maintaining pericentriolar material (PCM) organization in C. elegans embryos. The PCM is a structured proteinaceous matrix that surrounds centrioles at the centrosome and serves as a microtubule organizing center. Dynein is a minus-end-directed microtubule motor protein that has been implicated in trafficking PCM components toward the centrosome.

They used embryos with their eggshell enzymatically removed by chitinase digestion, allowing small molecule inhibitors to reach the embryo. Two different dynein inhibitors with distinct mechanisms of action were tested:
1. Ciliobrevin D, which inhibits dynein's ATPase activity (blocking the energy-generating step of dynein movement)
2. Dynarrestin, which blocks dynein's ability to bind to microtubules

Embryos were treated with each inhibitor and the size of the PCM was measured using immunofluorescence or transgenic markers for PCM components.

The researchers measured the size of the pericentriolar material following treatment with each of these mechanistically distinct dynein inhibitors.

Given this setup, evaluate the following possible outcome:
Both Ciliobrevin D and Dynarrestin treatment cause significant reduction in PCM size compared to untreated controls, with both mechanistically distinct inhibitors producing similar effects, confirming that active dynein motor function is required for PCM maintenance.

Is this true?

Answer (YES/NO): NO